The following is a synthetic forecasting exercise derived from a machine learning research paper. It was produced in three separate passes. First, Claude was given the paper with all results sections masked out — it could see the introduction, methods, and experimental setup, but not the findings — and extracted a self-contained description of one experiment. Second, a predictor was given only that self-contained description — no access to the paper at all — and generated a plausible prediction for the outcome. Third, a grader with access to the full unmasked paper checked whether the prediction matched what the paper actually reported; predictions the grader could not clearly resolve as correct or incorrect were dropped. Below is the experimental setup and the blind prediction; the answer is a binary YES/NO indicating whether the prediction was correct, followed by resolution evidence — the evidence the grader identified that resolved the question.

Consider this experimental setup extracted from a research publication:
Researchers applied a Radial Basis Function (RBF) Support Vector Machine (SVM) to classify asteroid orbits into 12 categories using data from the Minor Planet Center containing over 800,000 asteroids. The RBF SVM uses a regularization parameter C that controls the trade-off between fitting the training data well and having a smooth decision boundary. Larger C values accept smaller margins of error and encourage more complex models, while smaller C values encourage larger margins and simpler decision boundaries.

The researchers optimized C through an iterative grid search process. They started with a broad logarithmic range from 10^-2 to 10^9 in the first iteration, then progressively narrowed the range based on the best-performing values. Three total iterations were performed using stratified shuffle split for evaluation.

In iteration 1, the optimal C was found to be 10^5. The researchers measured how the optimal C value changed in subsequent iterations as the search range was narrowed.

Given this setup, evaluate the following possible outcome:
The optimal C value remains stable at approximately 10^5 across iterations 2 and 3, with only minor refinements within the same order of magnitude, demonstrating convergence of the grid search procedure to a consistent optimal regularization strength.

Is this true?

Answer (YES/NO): NO